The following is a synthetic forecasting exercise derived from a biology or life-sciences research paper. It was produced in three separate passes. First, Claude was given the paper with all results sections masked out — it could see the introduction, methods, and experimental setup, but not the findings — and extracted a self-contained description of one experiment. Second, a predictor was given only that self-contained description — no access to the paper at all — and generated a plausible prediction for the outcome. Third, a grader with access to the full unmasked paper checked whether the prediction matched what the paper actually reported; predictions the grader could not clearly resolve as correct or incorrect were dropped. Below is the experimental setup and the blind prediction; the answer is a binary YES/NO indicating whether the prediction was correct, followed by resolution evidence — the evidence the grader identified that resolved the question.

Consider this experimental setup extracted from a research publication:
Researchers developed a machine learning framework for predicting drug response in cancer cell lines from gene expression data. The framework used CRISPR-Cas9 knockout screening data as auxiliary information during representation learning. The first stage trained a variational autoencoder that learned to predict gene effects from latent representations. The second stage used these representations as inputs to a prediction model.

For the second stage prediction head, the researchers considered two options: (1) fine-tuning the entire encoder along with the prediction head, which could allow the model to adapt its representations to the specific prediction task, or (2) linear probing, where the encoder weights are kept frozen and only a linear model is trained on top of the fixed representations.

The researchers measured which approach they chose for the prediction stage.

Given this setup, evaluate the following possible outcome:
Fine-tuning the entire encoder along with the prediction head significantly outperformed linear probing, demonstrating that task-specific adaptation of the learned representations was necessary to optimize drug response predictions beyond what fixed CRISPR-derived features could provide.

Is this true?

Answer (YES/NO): NO